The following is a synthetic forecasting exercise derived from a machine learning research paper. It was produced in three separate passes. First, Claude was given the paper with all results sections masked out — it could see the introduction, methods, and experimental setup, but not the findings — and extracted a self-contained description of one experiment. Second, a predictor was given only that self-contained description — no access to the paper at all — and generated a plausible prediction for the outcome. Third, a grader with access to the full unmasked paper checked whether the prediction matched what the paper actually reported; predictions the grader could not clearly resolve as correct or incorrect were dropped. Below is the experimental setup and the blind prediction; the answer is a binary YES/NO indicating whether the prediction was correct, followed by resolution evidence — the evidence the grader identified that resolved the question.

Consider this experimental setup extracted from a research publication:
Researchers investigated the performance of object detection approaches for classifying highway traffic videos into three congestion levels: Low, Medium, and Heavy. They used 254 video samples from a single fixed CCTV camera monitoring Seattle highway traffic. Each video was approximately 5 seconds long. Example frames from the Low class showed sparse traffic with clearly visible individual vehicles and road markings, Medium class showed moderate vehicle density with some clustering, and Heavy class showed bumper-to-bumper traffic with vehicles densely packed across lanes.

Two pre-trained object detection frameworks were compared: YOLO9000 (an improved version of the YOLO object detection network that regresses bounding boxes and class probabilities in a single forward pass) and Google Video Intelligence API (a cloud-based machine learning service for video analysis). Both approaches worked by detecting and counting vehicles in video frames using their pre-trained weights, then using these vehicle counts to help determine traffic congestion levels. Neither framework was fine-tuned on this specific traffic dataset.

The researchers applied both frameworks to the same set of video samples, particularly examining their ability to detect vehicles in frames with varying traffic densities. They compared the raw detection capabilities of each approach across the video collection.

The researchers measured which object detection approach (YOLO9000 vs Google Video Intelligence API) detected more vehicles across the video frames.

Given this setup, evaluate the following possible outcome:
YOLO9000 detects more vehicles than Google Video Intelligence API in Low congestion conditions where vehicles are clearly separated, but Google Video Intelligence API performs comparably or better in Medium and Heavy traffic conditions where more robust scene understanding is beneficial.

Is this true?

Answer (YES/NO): NO